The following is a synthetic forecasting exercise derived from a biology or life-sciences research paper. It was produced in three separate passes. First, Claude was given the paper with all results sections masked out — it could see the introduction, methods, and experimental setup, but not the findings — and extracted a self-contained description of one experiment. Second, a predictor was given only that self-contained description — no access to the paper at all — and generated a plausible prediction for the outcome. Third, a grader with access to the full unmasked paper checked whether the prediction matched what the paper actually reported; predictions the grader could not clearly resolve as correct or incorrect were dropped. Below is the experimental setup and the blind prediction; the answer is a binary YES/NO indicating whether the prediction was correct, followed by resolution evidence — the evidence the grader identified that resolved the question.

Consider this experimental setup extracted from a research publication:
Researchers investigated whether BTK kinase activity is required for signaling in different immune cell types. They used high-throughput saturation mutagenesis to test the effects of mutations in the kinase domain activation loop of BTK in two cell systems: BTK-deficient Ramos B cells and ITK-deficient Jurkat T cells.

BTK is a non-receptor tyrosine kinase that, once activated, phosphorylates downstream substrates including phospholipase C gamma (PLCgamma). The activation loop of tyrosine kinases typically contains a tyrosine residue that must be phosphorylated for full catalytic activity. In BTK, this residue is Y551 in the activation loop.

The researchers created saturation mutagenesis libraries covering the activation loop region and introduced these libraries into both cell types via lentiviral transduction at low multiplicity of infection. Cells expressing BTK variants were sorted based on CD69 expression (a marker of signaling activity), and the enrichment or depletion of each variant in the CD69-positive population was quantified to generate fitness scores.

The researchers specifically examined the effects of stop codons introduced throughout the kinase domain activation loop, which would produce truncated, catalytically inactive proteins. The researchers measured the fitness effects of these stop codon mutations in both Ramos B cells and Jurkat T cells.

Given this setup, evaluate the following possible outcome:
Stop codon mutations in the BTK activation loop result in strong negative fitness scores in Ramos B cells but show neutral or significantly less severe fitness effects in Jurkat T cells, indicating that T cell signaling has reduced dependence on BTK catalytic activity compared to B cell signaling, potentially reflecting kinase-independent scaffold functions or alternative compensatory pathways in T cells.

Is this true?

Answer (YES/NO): NO